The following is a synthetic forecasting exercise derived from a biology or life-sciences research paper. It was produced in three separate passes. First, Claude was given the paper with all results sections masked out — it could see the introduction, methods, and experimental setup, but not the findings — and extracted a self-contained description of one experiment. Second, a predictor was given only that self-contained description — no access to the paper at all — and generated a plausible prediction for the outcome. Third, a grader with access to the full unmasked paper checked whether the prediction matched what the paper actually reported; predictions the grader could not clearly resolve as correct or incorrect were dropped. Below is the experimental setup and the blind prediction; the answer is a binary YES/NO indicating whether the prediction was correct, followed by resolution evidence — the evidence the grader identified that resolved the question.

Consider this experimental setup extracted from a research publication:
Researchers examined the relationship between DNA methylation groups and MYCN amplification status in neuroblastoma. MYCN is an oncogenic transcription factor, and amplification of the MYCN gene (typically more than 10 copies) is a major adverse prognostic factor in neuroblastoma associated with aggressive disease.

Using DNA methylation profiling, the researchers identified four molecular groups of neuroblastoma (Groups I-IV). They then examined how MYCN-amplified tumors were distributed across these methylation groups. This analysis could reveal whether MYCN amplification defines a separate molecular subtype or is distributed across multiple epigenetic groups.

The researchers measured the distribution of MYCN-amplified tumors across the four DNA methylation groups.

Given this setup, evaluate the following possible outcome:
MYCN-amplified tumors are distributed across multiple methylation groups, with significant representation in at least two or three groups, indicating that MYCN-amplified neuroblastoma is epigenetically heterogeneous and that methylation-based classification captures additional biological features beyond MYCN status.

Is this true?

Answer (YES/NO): YES